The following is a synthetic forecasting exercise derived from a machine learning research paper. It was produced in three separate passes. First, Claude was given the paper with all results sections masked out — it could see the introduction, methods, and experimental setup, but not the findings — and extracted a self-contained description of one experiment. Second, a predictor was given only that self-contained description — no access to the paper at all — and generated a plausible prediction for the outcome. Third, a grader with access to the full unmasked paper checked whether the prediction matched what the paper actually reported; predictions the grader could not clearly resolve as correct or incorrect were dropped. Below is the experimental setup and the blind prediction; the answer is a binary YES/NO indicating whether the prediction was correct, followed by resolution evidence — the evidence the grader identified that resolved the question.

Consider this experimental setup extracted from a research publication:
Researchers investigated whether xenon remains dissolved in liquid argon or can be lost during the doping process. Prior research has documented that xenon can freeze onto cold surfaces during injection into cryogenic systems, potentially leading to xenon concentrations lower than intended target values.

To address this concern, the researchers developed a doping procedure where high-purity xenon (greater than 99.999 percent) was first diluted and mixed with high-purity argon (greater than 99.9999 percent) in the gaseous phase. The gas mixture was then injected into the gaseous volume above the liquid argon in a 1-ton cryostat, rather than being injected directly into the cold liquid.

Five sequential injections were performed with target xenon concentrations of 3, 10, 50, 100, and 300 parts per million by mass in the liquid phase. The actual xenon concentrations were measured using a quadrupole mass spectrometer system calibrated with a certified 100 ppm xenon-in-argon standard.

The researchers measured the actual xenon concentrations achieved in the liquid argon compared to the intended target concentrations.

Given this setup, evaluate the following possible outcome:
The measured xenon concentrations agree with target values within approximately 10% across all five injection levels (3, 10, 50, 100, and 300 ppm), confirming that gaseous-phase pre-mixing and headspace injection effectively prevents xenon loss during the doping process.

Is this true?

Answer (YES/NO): NO